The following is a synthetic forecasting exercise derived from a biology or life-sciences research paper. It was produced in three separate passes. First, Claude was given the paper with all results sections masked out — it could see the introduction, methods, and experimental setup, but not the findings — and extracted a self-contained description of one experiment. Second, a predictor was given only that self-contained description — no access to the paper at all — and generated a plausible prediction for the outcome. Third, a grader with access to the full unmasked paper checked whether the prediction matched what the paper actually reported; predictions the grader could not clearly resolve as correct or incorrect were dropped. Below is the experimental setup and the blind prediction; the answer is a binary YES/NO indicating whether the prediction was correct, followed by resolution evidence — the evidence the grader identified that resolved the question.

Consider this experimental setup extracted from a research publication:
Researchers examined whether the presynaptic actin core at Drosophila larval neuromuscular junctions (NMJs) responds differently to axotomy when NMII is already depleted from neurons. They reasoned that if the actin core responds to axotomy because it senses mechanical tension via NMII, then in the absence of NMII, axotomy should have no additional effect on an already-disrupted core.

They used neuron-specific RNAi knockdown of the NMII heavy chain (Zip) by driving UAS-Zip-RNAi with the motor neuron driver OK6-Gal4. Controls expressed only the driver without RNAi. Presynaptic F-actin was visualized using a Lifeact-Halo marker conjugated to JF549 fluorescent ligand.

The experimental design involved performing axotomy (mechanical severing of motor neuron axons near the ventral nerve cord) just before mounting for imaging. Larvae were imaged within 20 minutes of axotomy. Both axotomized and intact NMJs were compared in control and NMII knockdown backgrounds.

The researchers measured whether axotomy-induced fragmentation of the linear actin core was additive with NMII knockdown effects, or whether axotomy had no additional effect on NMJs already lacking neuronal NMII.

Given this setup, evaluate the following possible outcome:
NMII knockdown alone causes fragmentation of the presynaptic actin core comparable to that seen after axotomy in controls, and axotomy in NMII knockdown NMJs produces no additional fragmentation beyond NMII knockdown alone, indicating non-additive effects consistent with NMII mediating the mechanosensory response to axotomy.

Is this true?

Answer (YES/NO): YES